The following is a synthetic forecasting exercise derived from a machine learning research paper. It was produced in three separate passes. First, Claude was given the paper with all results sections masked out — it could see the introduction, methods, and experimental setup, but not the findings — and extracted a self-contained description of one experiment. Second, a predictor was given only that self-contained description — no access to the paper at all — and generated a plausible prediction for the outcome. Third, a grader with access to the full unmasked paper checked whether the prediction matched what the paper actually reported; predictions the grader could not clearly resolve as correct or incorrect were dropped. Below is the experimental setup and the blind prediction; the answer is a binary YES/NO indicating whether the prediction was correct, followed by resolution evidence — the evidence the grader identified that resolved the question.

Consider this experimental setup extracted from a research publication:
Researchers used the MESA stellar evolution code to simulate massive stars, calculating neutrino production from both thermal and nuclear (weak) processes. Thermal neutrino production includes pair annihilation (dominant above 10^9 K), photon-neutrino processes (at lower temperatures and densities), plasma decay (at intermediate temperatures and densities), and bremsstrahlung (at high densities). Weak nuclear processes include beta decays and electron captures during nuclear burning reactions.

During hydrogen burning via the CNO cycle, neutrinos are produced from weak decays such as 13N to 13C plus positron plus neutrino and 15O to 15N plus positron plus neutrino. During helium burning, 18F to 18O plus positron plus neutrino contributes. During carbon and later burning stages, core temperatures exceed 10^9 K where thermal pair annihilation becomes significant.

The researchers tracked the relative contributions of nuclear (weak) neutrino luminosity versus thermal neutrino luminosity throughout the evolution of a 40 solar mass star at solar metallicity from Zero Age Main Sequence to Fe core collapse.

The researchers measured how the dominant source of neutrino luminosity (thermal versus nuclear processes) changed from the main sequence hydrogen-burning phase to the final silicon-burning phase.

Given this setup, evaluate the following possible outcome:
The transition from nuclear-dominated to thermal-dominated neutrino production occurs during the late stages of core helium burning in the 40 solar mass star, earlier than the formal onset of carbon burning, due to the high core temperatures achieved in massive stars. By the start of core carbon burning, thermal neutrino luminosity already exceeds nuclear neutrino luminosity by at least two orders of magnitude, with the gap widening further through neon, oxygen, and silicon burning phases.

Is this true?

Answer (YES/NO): NO